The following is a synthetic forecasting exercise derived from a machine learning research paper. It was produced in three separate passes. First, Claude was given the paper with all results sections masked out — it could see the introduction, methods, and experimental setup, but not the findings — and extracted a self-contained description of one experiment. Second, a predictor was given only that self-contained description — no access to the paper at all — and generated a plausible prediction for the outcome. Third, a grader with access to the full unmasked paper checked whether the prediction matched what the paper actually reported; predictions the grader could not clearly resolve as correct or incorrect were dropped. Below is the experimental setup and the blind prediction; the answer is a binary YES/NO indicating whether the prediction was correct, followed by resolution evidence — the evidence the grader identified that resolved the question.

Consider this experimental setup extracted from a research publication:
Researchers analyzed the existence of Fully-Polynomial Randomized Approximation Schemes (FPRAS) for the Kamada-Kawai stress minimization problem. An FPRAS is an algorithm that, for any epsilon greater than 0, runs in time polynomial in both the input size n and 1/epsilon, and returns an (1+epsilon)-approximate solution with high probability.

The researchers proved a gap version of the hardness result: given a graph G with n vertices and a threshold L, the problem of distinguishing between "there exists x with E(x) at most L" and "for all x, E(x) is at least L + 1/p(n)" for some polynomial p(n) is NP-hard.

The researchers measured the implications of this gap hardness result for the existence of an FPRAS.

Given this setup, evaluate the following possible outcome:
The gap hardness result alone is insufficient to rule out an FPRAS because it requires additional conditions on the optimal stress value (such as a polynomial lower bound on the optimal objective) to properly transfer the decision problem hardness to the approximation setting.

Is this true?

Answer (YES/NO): NO